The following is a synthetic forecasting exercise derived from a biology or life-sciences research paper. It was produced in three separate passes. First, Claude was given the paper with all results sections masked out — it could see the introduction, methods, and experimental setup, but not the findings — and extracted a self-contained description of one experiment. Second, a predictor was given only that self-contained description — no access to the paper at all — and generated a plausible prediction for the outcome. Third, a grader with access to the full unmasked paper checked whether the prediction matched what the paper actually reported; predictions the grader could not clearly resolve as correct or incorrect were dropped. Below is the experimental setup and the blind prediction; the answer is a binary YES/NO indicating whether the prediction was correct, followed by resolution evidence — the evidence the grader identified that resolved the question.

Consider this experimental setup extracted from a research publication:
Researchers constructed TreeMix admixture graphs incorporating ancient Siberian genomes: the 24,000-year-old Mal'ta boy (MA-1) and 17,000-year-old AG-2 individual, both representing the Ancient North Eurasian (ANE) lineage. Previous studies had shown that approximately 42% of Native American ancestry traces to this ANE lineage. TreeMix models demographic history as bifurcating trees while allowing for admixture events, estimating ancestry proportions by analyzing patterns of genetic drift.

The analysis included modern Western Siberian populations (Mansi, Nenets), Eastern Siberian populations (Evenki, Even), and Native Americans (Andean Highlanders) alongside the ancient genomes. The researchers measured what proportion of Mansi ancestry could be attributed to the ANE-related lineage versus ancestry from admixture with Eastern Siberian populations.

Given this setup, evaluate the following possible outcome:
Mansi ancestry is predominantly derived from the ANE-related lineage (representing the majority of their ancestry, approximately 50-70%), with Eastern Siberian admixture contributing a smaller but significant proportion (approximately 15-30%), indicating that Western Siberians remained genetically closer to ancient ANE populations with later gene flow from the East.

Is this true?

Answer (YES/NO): NO